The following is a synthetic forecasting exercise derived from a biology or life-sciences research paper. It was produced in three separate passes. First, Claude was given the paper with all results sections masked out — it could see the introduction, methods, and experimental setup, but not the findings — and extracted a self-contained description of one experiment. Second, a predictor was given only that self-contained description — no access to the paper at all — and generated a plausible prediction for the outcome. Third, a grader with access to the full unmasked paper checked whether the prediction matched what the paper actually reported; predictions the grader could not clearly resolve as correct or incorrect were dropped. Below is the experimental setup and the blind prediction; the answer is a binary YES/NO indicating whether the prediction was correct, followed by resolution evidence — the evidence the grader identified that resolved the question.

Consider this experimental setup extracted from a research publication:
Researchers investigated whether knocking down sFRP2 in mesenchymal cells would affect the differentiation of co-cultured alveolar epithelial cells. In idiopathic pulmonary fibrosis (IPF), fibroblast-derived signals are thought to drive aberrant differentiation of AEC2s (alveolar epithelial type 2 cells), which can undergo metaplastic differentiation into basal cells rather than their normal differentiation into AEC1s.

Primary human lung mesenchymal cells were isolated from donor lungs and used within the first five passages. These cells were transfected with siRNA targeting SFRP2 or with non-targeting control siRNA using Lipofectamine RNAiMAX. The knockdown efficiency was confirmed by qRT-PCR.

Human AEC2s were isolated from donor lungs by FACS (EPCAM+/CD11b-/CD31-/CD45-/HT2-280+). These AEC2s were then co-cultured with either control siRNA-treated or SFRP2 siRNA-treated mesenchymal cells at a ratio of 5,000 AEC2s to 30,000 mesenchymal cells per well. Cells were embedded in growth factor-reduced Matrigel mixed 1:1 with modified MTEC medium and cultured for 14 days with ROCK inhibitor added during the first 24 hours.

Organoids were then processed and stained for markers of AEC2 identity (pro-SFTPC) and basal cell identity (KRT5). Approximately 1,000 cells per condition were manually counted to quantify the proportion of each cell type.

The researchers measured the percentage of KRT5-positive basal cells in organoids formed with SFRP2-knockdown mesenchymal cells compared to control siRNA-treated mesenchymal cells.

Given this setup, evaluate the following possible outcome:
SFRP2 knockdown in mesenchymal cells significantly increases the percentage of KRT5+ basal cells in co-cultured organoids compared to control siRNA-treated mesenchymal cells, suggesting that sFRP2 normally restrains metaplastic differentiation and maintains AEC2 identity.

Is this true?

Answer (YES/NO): NO